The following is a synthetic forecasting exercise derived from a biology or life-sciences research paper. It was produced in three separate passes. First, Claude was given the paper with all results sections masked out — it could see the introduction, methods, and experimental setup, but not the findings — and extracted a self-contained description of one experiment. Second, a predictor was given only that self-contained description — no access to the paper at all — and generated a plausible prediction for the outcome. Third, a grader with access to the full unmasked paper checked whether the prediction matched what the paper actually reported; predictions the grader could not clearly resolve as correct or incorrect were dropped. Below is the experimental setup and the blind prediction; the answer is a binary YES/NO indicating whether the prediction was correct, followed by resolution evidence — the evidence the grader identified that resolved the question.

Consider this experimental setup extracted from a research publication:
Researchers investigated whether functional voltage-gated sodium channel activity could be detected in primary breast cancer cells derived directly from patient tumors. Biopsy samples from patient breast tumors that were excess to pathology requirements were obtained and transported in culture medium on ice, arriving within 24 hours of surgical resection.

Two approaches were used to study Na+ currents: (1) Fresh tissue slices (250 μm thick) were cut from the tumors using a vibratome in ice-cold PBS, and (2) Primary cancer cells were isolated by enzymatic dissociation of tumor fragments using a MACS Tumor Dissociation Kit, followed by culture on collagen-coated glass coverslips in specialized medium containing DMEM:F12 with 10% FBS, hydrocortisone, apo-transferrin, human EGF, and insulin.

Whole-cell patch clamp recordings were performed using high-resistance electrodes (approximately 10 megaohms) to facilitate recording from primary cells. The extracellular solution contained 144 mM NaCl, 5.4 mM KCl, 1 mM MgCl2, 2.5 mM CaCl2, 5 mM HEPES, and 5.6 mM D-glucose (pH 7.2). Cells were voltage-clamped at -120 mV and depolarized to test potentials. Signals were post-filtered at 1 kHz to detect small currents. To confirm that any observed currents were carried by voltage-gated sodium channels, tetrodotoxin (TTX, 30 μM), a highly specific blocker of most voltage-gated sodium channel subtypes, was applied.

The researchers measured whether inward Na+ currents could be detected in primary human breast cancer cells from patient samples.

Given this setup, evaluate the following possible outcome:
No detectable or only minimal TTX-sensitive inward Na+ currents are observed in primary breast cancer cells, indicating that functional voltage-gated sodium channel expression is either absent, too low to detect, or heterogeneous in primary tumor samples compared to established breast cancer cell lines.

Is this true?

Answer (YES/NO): NO